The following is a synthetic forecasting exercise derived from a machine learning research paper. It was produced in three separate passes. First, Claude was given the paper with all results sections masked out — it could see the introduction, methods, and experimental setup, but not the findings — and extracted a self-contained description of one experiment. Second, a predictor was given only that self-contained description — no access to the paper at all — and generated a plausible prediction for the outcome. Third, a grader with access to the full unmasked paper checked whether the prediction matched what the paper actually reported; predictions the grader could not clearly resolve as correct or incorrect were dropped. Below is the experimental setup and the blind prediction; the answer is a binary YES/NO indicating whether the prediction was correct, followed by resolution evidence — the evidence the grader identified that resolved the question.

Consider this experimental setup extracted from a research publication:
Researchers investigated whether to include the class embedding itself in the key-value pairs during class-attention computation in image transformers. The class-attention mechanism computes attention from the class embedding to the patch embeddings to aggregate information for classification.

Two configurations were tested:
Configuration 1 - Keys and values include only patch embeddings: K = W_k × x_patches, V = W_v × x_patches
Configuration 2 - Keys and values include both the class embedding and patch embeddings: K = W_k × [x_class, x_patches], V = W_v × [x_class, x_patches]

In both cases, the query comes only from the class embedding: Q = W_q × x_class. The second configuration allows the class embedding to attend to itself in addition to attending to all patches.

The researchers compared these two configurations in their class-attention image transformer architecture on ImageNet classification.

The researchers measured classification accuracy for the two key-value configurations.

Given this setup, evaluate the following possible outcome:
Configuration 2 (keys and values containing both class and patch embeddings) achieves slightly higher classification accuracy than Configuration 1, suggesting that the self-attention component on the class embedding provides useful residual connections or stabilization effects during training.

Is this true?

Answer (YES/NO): YES